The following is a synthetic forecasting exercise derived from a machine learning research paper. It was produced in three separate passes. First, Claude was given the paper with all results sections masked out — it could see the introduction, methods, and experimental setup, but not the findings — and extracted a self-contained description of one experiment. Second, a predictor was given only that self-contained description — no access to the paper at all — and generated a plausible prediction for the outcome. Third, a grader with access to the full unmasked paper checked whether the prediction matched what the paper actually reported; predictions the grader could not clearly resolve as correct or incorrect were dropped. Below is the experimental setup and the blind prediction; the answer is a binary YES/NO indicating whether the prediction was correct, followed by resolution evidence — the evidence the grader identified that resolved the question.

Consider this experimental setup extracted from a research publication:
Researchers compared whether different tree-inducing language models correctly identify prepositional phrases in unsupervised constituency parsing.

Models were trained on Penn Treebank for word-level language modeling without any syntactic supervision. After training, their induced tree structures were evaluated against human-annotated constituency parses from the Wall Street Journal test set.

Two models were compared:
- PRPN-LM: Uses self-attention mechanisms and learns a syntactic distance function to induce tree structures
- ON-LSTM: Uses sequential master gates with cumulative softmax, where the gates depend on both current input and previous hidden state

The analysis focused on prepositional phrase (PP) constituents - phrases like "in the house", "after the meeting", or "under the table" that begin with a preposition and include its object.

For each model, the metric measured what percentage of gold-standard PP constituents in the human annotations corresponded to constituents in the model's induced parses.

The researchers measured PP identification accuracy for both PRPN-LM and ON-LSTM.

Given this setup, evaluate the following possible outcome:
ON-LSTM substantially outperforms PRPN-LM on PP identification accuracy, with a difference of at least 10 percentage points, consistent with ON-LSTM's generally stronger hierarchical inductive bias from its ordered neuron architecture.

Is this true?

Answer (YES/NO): YES